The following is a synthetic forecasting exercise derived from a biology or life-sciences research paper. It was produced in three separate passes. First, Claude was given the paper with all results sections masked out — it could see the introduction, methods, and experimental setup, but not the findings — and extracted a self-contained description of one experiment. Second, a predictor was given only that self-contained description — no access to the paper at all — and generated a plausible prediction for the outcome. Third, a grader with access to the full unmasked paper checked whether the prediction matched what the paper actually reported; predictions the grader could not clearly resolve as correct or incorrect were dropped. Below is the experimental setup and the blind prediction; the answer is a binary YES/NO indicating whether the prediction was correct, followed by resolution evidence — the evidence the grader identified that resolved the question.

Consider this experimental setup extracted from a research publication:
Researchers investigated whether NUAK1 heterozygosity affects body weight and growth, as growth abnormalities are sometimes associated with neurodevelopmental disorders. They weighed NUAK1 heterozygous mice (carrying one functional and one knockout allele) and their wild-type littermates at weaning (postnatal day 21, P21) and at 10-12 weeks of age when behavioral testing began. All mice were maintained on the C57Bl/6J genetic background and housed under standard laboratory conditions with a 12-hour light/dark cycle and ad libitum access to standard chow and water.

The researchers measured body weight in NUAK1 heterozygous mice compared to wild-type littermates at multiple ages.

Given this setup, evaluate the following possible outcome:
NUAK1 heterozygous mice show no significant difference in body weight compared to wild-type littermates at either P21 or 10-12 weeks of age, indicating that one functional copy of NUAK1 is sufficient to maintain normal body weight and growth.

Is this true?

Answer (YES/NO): NO